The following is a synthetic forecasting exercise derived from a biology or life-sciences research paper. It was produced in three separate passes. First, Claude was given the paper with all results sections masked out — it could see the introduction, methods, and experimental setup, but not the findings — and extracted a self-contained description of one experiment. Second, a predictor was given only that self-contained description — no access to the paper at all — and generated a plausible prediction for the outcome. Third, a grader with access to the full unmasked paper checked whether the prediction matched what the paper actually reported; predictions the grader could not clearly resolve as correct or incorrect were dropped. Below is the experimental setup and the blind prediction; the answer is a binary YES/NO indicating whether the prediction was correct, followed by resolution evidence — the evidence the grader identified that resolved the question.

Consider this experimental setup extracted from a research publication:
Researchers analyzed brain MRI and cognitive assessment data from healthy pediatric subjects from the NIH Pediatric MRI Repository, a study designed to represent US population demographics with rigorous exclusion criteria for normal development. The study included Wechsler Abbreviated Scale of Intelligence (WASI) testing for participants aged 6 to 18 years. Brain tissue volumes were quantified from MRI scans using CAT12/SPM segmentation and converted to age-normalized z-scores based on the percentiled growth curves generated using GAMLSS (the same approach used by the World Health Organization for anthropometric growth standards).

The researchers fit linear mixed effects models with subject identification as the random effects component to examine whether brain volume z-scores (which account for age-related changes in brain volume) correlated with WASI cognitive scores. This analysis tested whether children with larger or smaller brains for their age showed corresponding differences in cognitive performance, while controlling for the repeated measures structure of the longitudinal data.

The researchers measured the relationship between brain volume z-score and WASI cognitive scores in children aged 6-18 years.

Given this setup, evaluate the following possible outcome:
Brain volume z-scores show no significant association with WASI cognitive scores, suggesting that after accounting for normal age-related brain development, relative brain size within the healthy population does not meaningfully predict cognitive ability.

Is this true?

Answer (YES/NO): NO